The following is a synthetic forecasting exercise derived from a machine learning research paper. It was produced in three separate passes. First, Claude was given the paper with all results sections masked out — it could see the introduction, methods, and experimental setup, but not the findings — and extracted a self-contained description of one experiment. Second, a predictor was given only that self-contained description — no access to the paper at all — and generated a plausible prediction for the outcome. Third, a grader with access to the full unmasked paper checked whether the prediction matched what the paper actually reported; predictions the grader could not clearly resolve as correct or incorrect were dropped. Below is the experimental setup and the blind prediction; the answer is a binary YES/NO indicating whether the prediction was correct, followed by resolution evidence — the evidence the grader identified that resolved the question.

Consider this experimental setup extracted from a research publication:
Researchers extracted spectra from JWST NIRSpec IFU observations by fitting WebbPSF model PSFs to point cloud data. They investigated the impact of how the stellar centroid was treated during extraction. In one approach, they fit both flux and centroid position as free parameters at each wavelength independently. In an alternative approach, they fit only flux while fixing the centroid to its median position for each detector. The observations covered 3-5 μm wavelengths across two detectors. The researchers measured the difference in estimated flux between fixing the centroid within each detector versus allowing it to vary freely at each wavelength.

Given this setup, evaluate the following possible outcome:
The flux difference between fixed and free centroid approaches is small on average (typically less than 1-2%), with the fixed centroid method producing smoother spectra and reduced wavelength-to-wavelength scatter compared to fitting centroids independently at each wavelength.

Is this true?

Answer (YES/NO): NO